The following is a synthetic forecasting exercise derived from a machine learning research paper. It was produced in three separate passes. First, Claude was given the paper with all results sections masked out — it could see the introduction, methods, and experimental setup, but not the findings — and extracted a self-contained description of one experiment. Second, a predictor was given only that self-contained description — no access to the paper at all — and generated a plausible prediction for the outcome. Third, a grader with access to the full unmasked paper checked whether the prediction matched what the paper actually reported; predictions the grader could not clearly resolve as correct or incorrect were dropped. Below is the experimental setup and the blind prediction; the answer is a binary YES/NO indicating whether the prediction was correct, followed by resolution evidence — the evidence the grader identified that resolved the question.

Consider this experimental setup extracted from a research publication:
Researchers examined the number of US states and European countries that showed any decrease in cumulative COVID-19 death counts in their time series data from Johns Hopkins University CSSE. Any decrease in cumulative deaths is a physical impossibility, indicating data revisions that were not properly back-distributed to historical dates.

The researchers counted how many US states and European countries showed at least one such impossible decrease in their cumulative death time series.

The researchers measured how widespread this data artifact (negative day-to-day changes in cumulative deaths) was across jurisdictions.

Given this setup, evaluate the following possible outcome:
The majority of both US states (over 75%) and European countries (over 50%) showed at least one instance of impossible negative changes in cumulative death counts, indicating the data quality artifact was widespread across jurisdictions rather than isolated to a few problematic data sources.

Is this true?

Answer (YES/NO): NO